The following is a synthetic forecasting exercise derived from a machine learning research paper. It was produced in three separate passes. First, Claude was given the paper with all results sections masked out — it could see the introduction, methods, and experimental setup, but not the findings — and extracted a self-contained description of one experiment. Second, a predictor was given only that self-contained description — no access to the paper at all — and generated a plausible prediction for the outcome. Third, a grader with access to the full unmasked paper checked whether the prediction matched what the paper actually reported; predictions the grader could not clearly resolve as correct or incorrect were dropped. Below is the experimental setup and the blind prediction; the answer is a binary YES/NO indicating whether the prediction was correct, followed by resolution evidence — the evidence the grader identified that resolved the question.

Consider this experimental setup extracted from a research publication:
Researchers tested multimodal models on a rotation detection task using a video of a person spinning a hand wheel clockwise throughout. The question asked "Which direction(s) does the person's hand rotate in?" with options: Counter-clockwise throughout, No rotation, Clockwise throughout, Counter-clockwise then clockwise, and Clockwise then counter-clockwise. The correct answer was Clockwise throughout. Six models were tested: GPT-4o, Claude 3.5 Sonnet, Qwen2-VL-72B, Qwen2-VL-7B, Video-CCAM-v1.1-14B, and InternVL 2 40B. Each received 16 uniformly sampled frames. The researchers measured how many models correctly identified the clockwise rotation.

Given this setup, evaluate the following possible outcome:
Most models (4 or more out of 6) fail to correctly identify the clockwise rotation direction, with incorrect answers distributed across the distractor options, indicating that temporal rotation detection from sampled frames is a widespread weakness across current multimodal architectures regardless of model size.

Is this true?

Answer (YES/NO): YES